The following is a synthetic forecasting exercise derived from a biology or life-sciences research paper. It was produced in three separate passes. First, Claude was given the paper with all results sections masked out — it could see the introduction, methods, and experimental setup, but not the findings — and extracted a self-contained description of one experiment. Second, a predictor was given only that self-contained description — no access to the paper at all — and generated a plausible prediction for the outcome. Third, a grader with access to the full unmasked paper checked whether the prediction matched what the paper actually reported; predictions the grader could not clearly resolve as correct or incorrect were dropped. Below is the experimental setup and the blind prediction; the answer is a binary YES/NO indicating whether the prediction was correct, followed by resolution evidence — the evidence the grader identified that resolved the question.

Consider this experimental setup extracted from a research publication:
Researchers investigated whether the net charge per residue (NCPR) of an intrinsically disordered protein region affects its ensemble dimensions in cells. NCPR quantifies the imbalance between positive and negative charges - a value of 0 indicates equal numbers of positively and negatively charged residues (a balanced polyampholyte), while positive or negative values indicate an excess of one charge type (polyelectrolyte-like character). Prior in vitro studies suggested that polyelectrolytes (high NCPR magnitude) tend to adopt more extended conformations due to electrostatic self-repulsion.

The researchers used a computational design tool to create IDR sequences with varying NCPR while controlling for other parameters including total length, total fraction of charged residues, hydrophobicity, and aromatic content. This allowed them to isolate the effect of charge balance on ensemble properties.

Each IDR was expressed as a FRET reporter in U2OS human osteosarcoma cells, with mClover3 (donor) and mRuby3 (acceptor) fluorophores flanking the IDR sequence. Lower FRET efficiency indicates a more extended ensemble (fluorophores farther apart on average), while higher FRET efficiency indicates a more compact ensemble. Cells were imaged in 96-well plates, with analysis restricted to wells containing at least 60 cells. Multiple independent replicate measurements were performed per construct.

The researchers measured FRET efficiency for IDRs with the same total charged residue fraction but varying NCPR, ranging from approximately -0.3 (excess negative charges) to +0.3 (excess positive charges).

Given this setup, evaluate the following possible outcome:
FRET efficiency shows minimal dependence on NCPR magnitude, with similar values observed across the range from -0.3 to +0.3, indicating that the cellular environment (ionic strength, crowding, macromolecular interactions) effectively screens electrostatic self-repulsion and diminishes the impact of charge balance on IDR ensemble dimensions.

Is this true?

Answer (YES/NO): NO